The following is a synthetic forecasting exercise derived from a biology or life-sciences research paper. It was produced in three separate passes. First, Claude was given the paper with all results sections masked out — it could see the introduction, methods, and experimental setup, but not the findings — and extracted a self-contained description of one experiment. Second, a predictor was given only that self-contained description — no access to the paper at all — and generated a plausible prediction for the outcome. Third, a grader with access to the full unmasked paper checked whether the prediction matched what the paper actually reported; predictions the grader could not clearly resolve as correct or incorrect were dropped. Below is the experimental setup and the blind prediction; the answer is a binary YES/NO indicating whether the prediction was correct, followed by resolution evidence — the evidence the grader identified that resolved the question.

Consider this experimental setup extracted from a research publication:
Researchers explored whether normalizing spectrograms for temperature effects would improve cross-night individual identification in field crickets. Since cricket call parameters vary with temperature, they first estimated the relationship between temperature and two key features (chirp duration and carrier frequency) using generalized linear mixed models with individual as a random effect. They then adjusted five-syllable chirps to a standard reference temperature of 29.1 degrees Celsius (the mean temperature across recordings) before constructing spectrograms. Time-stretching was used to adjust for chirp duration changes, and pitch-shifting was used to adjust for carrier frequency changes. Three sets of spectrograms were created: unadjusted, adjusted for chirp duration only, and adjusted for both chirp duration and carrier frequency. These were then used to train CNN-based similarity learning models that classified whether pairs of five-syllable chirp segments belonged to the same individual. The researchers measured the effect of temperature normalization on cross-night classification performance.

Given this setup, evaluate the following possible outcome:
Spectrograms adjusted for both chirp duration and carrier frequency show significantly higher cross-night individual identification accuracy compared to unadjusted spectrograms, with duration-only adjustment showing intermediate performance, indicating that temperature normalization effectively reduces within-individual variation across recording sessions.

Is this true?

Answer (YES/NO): NO